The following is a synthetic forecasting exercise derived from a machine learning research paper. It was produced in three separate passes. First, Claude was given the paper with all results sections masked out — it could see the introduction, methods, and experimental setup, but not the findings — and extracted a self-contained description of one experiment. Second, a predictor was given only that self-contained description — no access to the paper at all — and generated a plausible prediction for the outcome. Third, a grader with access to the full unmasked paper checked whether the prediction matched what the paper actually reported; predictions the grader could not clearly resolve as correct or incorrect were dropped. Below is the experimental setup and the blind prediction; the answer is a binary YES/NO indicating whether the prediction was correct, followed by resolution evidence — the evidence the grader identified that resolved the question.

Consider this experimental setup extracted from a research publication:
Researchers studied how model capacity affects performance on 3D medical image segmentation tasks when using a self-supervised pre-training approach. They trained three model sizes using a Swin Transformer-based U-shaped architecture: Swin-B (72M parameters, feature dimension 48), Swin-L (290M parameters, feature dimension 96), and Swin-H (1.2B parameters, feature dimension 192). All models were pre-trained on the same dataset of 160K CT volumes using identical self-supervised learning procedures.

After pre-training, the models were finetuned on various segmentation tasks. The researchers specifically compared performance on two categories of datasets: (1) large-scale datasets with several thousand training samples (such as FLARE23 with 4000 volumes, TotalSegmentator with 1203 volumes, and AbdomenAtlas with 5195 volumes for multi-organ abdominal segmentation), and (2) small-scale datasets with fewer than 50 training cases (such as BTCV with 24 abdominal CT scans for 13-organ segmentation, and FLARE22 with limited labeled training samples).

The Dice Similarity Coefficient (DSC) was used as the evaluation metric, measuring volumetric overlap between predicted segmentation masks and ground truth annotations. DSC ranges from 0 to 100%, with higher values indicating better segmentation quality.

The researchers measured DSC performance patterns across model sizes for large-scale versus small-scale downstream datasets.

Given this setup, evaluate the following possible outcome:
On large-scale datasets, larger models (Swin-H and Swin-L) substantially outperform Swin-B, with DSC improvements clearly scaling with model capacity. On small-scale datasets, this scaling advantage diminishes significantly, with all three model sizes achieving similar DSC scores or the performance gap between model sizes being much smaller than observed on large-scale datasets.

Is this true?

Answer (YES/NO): YES